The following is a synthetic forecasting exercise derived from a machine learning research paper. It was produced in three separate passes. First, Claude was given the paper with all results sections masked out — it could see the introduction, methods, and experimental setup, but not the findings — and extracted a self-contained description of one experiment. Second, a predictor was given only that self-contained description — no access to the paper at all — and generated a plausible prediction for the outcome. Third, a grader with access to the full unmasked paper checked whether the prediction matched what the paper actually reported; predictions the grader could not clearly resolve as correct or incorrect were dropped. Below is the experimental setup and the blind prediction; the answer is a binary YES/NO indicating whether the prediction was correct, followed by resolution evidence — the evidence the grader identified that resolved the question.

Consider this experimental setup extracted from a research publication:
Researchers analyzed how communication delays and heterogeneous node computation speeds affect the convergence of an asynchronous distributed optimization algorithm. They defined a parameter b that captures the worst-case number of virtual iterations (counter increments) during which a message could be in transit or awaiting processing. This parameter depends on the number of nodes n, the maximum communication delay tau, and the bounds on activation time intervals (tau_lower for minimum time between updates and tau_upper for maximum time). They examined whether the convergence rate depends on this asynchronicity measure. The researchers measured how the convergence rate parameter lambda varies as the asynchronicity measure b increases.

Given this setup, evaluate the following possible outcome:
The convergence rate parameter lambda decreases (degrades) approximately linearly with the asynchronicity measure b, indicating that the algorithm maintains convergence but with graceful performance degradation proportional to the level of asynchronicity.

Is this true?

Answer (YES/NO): NO